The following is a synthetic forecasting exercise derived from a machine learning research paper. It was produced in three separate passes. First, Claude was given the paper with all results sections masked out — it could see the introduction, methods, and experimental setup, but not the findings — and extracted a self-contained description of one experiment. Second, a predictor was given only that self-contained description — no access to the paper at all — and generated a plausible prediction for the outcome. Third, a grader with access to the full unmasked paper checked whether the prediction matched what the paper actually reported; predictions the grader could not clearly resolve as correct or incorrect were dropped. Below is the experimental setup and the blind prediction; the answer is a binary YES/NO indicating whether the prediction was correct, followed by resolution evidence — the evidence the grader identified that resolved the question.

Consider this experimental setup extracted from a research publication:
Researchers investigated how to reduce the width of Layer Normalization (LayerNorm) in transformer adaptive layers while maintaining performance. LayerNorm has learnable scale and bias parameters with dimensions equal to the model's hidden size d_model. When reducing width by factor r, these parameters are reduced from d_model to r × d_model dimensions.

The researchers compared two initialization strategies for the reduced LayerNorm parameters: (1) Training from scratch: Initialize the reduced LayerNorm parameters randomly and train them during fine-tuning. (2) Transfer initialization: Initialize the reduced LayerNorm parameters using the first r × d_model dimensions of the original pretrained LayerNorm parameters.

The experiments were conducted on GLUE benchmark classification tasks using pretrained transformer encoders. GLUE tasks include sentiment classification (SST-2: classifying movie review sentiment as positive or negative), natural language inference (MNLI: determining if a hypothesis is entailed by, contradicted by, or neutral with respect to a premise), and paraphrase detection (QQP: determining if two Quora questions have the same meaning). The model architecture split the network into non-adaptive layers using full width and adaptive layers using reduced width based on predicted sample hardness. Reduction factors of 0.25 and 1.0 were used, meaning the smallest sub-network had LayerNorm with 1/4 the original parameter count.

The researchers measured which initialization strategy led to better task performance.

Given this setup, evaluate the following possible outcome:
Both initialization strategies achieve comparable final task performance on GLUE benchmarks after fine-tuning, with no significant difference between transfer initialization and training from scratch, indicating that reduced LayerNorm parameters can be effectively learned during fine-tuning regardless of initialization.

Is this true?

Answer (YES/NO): NO